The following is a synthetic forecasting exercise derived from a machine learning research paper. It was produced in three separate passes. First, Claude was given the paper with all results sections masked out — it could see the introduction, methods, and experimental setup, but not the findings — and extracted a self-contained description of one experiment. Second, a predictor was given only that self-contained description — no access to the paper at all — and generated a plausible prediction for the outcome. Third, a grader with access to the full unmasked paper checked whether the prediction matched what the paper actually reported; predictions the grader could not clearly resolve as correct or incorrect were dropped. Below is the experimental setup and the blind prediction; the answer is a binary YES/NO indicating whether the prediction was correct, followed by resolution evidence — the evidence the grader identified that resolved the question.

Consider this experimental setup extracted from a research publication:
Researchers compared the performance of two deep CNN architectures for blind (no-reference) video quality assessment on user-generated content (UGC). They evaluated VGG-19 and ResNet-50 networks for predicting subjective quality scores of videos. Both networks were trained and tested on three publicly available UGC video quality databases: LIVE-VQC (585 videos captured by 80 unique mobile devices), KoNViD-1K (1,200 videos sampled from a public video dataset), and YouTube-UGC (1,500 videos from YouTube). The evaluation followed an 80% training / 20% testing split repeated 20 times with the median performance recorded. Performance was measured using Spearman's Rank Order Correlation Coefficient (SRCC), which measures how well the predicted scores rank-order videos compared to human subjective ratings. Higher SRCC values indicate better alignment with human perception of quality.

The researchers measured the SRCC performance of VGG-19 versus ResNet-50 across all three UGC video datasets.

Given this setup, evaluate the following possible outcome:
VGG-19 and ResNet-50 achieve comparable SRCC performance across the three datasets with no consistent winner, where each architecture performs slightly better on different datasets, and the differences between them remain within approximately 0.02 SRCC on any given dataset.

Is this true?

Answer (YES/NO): NO